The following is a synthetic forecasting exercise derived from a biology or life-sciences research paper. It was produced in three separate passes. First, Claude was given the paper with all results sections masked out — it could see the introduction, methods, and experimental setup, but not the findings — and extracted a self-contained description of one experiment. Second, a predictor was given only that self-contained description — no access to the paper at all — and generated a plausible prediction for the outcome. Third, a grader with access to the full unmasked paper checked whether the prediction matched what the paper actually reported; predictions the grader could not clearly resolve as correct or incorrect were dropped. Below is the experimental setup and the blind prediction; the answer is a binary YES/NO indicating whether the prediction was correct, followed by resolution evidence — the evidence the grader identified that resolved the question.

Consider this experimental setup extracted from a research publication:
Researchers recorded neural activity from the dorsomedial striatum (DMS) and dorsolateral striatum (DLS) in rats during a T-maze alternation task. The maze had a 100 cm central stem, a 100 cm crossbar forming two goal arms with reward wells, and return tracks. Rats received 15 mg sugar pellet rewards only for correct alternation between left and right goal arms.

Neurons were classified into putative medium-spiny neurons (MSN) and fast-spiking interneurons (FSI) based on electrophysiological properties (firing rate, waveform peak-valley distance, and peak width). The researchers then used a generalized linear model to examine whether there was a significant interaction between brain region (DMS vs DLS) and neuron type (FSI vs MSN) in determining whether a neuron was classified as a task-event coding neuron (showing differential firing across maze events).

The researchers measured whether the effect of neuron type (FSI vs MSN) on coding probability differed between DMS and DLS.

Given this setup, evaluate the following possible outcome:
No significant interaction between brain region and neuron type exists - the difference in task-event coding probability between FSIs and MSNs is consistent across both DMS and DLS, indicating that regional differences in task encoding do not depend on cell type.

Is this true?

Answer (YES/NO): NO